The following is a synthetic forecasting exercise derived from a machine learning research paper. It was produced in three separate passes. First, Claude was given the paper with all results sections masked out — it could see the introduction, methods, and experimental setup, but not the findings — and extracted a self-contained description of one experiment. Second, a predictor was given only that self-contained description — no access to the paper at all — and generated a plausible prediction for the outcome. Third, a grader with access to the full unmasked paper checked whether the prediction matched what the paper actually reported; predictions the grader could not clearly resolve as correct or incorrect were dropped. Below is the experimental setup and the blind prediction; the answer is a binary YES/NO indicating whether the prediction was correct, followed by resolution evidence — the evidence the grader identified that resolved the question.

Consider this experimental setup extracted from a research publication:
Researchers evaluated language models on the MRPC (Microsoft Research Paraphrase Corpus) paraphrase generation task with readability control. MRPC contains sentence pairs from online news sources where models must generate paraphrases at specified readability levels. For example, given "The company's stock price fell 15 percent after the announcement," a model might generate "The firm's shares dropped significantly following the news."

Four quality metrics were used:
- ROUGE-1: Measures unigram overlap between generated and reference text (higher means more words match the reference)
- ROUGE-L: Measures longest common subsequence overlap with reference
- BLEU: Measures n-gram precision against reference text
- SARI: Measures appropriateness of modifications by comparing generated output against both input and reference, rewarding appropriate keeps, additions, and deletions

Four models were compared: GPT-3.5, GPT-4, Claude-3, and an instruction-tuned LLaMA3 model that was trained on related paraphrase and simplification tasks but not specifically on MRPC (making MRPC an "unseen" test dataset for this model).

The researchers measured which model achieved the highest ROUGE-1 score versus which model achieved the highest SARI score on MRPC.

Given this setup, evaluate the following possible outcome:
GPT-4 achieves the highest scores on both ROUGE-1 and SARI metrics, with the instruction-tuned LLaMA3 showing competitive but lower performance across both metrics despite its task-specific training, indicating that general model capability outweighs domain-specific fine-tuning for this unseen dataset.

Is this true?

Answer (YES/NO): NO